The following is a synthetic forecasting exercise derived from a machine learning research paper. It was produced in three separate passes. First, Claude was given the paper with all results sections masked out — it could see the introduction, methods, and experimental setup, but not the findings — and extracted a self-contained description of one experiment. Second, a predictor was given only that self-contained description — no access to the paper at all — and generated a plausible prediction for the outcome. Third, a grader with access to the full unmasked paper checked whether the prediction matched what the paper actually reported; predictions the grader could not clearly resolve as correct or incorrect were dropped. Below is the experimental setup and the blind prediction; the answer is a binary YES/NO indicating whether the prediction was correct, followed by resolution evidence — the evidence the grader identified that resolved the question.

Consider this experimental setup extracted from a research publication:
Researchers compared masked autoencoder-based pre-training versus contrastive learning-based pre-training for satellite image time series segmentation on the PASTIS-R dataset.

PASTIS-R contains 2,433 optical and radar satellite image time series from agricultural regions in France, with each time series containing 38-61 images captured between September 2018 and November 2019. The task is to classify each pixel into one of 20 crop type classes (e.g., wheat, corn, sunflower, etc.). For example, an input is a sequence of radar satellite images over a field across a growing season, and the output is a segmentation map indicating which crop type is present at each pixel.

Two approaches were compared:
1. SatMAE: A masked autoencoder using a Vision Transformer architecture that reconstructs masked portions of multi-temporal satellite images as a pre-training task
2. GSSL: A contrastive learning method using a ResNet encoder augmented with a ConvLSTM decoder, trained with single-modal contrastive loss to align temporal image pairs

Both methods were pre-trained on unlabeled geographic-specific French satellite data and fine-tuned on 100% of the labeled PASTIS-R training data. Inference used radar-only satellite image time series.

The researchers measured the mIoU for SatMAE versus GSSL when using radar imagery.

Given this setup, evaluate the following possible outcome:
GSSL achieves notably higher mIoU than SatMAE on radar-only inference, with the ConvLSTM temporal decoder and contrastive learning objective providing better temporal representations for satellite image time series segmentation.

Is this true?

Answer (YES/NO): YES